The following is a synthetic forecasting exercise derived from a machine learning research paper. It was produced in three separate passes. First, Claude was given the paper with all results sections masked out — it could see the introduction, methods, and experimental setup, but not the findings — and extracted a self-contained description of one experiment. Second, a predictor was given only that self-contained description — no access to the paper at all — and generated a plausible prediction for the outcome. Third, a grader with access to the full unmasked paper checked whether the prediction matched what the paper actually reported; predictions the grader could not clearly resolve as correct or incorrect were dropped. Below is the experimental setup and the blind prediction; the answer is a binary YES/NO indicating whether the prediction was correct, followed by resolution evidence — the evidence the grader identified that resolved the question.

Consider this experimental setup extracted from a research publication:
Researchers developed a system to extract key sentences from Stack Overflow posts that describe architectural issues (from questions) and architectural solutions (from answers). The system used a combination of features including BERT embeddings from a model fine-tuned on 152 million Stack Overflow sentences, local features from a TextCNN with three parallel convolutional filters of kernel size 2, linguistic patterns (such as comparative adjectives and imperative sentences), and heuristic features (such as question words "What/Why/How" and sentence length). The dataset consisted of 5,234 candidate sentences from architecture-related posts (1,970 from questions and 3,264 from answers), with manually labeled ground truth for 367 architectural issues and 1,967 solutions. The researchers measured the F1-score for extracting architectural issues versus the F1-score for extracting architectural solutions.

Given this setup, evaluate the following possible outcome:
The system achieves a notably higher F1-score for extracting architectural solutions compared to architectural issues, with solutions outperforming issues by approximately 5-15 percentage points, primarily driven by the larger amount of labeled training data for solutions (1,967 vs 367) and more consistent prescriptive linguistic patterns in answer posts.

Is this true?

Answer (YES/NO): NO